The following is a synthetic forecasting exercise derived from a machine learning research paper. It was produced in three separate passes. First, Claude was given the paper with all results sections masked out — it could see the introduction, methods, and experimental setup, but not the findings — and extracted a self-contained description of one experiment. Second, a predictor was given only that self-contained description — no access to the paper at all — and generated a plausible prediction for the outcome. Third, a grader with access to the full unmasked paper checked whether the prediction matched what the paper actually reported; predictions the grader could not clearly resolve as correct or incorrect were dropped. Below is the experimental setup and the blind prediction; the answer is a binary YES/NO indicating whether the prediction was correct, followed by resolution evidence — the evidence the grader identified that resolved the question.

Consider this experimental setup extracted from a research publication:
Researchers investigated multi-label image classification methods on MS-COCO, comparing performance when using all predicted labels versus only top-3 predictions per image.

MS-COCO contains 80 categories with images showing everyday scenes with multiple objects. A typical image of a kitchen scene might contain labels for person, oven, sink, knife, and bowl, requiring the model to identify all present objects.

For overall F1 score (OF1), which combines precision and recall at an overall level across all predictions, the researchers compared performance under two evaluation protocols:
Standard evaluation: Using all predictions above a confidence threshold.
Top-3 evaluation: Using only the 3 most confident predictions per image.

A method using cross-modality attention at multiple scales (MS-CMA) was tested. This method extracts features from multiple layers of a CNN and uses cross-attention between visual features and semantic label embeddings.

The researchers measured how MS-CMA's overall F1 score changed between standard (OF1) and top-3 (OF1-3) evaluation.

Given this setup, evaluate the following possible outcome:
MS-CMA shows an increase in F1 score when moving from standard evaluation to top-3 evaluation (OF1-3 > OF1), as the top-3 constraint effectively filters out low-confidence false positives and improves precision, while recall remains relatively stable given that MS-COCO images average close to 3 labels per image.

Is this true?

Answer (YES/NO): NO